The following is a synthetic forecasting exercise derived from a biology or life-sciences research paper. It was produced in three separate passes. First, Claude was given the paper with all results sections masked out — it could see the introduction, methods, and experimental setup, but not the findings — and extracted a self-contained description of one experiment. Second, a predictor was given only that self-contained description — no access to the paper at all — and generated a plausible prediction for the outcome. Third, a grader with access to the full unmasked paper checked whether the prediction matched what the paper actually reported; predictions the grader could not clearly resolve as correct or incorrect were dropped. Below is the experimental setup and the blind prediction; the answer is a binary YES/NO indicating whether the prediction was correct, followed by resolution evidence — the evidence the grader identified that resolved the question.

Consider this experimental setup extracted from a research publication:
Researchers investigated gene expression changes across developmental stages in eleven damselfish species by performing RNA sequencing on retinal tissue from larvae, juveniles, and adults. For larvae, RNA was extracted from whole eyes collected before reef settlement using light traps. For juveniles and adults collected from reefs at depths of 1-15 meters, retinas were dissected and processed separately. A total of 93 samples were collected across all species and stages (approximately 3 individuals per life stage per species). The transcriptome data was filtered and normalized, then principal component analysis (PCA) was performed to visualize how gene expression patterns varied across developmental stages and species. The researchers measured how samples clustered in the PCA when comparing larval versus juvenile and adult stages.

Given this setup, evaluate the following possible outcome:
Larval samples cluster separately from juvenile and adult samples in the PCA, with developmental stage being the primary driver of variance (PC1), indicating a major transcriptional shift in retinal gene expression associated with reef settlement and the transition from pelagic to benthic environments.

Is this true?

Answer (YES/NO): YES